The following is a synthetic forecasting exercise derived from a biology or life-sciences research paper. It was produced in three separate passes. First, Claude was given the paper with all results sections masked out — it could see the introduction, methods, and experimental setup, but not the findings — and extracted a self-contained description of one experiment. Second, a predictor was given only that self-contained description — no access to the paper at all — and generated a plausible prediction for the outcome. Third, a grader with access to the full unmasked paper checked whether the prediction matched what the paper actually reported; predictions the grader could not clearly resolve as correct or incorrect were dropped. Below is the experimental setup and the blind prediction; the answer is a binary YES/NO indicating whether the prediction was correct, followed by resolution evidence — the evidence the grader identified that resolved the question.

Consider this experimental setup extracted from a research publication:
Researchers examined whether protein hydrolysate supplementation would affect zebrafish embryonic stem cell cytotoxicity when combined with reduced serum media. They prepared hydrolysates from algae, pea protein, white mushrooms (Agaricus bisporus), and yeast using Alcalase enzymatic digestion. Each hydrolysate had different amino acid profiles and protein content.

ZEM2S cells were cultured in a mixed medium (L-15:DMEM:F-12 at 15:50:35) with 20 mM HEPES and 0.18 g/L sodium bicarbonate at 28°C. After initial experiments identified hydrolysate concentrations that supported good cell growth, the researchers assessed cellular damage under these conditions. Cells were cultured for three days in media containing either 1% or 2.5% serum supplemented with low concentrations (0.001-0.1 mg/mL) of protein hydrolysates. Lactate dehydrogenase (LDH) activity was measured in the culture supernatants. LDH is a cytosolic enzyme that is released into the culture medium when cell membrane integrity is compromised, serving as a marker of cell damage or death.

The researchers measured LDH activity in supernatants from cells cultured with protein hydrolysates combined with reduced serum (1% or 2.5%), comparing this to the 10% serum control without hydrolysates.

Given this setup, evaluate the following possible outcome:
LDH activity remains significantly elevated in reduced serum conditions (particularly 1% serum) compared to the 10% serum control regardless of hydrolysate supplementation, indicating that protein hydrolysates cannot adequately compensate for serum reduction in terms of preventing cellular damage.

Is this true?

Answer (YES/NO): YES